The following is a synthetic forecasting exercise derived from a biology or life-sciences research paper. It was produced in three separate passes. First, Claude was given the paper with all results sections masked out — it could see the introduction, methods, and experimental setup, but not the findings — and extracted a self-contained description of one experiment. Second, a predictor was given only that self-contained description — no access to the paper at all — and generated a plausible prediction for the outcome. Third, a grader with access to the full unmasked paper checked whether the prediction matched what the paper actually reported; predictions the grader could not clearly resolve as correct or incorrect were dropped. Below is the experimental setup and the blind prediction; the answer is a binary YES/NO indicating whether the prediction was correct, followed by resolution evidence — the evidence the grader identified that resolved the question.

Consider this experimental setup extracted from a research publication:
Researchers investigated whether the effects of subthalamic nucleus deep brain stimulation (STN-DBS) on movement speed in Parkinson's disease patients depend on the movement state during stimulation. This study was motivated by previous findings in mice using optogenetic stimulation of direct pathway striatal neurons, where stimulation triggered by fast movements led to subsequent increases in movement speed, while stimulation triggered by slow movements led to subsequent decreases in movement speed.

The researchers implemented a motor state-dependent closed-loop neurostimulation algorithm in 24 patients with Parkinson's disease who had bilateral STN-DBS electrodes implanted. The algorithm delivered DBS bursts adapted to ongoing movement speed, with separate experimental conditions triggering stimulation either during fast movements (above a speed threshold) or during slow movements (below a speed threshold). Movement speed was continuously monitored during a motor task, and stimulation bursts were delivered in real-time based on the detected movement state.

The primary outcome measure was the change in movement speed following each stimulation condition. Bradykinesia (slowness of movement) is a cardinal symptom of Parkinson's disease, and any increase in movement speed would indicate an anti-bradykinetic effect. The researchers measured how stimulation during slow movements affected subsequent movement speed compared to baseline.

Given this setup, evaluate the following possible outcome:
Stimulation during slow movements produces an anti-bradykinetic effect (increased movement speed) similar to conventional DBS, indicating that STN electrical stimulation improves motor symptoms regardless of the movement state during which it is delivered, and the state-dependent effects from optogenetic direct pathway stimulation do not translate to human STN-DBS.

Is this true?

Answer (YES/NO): NO